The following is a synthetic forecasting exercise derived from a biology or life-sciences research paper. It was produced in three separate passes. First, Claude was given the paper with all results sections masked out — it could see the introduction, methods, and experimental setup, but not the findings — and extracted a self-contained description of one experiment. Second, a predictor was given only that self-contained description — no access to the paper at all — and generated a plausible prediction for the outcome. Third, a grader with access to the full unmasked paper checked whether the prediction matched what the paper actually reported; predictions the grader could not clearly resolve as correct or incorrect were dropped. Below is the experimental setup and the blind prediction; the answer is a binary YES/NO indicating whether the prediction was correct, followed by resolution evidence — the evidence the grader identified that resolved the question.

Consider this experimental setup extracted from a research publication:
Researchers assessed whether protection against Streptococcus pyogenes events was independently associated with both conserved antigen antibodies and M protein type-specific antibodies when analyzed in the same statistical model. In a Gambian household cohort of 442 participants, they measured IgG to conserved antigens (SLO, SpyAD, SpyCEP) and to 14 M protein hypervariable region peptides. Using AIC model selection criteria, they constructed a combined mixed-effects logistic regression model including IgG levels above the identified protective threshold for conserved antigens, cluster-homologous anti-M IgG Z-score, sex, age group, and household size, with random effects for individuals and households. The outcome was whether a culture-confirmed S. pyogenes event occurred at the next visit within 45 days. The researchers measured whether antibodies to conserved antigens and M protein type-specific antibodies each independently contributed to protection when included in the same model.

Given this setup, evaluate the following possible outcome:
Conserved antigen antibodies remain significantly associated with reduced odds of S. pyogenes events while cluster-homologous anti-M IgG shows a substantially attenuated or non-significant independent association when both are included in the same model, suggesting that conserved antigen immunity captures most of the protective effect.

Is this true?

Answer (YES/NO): YES